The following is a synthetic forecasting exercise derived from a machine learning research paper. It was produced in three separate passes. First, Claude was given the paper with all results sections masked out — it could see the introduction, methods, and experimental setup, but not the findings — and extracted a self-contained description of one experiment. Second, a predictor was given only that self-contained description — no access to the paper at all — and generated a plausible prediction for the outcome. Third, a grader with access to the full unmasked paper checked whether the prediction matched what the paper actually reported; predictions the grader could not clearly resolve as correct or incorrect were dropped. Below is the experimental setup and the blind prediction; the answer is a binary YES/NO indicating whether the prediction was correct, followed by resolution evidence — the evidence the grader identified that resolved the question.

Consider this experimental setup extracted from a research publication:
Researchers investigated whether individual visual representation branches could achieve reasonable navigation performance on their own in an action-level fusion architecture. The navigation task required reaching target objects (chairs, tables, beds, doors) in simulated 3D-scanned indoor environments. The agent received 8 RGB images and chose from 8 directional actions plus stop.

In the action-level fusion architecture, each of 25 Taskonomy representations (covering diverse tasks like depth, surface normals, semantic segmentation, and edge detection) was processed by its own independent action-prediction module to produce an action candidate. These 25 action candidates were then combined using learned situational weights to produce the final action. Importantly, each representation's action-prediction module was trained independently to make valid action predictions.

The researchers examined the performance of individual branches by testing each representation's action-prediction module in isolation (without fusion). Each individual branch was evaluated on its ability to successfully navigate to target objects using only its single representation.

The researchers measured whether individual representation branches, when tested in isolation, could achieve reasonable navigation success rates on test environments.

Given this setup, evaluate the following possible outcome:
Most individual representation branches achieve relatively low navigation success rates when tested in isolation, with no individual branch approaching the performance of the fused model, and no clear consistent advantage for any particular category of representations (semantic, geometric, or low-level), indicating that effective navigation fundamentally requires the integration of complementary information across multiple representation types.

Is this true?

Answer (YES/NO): NO